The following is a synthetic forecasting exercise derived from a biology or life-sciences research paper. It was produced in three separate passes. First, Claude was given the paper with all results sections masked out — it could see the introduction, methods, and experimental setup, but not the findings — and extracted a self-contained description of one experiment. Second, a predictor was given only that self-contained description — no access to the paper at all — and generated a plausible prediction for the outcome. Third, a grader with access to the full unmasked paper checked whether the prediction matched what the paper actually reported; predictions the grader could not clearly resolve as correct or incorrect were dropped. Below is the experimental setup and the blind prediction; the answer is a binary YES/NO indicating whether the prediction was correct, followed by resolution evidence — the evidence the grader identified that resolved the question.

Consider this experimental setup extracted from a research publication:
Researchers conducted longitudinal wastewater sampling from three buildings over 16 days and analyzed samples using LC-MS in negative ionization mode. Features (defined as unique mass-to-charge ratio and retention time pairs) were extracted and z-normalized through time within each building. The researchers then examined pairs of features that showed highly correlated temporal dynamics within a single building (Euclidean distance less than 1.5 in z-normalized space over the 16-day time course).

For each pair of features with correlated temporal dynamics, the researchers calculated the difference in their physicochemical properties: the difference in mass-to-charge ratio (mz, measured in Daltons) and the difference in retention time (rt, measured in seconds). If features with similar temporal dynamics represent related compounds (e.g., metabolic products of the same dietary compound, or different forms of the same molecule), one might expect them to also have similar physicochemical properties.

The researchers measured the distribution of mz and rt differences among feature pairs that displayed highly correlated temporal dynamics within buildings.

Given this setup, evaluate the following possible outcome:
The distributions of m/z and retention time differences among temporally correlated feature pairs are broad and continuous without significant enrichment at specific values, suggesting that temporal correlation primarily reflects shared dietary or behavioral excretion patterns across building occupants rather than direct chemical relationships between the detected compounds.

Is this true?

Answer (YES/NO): NO